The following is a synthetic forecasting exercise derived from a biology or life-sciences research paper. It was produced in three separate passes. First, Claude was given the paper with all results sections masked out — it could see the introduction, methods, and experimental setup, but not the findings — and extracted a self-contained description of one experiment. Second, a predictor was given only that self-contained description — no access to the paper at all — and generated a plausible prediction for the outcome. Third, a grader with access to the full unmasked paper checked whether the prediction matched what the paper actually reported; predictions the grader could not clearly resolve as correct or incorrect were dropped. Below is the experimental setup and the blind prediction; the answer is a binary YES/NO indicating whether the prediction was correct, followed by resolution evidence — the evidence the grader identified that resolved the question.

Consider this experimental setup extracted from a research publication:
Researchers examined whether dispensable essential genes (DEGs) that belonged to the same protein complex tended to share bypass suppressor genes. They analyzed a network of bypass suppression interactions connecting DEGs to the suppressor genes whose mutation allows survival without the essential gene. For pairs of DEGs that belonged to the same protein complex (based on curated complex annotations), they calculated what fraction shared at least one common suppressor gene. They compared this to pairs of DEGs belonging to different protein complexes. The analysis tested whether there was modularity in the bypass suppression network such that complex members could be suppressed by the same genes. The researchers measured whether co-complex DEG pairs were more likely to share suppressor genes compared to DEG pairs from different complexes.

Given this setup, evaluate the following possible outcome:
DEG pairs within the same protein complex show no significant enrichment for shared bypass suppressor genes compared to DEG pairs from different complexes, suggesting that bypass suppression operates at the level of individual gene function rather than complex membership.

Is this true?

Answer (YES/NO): NO